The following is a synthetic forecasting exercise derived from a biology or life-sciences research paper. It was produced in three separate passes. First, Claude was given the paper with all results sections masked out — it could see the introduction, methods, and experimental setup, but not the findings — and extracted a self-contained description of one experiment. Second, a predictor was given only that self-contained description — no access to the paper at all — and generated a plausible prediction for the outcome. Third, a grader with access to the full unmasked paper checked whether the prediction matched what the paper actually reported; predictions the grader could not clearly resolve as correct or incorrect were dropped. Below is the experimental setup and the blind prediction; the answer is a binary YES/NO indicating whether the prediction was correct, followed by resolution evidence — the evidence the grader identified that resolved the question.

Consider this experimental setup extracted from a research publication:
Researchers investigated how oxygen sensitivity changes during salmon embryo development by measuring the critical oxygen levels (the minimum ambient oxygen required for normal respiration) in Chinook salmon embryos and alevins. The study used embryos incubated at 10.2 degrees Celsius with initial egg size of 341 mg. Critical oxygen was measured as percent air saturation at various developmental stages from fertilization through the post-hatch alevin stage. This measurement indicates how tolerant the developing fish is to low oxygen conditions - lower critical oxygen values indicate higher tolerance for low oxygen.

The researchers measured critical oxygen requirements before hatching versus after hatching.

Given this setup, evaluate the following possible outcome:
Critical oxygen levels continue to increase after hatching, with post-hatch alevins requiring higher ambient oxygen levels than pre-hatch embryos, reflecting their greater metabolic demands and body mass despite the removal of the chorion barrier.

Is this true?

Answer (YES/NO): NO